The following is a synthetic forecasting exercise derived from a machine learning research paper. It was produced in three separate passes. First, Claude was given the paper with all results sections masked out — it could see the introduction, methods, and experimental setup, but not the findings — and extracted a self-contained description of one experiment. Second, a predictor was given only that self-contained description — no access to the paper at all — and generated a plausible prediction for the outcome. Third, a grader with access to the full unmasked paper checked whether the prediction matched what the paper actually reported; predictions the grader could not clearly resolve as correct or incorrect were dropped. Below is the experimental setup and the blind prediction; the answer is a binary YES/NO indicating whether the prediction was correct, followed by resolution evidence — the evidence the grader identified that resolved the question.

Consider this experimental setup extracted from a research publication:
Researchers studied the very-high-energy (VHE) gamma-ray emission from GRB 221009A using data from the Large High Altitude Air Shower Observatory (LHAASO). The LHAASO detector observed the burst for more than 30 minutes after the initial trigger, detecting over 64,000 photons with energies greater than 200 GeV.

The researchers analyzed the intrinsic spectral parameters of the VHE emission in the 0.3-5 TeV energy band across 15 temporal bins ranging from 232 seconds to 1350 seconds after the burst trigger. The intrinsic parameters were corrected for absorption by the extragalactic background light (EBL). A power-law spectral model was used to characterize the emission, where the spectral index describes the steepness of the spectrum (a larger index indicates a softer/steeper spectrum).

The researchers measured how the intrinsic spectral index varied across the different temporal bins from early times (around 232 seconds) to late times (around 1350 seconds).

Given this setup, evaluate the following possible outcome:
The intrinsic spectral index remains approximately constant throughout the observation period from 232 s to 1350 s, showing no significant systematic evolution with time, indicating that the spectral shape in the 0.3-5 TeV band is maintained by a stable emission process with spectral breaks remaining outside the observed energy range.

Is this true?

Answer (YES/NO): YES